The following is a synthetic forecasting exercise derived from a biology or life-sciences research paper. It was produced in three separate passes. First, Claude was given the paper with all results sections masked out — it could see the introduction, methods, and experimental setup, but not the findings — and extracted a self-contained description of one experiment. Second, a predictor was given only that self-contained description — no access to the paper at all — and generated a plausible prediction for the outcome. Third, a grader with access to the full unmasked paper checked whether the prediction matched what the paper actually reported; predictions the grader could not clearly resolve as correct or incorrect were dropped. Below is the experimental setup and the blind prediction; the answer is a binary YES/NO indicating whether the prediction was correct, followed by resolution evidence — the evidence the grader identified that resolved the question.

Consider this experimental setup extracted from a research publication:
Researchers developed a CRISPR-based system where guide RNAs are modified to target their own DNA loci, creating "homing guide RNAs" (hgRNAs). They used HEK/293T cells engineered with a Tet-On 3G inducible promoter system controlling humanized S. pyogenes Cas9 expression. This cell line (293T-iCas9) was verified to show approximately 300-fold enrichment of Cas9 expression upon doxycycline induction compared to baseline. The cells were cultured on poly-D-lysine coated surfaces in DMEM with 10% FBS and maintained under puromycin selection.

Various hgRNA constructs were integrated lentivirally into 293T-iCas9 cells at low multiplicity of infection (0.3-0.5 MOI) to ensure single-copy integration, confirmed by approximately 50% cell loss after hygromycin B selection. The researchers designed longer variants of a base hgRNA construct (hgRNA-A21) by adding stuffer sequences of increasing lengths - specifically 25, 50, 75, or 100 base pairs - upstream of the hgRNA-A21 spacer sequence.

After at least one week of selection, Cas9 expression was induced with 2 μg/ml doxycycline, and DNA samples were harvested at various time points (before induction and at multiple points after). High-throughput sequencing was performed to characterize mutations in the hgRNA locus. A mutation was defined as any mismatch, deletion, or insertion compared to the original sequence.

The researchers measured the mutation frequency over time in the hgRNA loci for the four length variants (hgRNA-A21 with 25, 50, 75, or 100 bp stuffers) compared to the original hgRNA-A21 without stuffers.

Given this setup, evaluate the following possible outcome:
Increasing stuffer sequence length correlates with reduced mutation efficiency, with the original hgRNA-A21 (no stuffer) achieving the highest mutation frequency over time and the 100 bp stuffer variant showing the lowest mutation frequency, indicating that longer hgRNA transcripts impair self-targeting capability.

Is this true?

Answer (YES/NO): YES